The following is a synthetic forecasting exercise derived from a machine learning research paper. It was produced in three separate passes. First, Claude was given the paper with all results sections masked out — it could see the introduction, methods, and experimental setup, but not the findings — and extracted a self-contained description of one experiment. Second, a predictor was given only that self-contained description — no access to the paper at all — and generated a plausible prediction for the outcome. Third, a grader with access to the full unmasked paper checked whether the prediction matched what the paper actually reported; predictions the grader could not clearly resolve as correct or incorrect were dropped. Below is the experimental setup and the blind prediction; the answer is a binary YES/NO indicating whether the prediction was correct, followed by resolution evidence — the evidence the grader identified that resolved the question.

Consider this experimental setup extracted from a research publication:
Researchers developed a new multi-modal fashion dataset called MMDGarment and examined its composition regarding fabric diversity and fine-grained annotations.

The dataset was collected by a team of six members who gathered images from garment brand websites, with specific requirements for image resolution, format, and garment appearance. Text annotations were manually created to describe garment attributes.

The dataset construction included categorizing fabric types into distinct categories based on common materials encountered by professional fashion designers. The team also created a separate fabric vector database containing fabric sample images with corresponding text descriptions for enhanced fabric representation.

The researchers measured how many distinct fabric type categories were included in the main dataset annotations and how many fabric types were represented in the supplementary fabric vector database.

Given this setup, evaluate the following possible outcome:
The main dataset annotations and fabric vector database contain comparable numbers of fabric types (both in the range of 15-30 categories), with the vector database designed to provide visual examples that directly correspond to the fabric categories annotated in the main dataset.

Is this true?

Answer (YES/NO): NO